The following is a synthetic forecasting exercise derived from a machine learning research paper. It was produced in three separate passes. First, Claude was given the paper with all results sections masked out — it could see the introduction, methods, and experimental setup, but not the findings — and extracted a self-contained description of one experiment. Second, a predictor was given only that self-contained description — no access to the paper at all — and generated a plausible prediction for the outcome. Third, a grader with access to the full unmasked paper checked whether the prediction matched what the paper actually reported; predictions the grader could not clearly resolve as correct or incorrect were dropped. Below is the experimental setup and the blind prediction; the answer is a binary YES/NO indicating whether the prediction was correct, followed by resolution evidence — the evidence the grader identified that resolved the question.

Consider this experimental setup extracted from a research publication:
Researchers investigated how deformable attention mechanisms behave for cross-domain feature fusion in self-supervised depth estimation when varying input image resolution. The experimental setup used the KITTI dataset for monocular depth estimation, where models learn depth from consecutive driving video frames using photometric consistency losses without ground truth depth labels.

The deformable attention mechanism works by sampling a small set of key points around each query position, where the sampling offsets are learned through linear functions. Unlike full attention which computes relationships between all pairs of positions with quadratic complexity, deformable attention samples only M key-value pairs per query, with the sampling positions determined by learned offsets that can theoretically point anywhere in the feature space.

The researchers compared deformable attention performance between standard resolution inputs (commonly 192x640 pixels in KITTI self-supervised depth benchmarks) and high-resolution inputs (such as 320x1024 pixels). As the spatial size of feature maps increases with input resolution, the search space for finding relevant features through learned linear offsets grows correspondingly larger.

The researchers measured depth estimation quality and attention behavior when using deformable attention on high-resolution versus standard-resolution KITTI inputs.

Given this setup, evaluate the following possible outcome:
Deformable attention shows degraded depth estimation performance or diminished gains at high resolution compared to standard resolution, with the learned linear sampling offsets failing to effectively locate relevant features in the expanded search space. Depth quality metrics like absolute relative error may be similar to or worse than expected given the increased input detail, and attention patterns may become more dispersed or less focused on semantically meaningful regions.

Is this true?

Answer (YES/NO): YES